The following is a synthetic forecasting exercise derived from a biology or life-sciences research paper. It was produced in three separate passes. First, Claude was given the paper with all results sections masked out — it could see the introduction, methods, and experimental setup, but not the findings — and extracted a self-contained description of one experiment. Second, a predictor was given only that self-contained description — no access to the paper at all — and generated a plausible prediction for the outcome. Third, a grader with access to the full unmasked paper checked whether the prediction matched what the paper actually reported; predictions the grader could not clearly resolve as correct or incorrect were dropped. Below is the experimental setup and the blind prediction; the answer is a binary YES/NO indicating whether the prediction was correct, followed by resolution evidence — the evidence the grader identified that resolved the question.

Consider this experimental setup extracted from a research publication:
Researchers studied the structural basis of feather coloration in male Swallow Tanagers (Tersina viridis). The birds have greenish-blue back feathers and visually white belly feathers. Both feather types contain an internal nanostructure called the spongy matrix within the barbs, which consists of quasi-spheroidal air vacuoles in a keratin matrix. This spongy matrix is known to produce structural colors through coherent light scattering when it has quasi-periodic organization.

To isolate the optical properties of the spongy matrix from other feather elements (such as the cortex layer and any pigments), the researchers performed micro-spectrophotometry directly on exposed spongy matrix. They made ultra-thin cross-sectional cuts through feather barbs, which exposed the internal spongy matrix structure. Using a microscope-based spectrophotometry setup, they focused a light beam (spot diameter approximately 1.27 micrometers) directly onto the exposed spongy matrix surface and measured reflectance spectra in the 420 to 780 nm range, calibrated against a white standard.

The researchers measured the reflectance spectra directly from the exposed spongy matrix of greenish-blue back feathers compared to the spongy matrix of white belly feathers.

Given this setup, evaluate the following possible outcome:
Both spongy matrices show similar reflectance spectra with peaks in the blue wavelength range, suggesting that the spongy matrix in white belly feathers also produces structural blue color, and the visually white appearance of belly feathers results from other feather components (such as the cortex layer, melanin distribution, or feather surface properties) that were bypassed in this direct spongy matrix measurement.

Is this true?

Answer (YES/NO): NO